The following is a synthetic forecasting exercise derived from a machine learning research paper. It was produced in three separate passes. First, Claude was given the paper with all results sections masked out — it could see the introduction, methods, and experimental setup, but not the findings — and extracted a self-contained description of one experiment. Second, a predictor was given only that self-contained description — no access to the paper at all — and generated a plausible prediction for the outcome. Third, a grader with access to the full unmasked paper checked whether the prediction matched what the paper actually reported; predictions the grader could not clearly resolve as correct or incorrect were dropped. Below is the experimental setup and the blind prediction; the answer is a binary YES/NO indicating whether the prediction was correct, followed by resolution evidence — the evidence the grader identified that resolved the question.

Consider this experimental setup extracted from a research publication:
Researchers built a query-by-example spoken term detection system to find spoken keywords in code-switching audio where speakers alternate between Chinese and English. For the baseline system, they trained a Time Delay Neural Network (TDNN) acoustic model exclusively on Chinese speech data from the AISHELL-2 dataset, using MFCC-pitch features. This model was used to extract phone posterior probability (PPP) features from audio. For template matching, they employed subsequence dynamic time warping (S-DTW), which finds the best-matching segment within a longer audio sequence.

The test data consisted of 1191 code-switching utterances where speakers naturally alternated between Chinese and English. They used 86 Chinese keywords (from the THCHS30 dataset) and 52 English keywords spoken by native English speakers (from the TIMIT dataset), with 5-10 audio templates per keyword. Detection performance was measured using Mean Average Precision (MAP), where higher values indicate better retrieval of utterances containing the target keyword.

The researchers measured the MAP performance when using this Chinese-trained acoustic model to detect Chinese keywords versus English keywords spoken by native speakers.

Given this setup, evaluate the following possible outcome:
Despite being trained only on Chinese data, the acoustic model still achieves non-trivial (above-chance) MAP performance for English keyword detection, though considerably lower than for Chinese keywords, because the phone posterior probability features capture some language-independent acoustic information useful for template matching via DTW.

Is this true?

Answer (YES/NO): NO